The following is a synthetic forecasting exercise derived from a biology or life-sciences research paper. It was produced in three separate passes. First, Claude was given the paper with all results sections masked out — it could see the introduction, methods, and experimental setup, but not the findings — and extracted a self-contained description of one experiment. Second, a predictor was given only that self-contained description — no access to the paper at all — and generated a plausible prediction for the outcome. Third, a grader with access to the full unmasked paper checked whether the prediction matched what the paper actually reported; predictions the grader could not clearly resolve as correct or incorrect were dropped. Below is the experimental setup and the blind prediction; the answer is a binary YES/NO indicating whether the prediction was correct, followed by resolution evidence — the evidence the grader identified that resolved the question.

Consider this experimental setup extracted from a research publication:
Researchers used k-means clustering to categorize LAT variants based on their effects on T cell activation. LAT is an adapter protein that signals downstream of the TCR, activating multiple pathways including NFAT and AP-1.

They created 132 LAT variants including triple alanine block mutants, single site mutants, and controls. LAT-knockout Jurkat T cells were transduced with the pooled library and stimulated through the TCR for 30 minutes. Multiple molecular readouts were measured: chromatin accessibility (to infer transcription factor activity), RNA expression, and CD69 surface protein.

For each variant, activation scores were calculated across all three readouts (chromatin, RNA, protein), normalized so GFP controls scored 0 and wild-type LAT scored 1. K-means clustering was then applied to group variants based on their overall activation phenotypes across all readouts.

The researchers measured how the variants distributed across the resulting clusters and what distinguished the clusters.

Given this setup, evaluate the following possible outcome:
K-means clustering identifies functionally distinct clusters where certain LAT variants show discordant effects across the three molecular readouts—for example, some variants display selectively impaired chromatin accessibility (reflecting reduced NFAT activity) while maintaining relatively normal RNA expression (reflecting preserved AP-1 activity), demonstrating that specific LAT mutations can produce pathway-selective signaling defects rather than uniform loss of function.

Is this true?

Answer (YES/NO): NO